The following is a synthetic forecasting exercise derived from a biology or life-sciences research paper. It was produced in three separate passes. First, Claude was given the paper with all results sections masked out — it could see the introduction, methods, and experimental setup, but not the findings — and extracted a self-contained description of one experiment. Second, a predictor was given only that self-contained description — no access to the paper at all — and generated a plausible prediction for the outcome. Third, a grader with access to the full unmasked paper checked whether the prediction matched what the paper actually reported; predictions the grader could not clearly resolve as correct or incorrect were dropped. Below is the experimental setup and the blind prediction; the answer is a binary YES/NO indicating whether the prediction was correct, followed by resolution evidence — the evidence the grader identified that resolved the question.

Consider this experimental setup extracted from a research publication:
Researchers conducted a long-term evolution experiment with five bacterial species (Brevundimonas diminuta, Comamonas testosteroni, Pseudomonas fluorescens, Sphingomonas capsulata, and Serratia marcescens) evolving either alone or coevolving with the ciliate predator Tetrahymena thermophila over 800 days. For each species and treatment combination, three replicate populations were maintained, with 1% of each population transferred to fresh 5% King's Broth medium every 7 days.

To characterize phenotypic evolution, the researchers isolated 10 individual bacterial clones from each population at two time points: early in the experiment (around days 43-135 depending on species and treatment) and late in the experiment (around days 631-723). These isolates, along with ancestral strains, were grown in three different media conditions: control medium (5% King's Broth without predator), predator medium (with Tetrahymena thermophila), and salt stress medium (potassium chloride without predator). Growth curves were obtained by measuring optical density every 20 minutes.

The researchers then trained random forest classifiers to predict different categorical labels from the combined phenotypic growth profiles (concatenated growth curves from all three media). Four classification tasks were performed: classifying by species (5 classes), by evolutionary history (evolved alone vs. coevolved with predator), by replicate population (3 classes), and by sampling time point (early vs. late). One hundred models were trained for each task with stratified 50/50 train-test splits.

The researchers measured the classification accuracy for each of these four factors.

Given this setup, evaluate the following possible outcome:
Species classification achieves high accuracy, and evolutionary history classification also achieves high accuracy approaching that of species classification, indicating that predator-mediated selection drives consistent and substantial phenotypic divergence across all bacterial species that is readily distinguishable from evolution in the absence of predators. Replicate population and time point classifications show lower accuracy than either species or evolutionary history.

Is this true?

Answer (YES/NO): YES